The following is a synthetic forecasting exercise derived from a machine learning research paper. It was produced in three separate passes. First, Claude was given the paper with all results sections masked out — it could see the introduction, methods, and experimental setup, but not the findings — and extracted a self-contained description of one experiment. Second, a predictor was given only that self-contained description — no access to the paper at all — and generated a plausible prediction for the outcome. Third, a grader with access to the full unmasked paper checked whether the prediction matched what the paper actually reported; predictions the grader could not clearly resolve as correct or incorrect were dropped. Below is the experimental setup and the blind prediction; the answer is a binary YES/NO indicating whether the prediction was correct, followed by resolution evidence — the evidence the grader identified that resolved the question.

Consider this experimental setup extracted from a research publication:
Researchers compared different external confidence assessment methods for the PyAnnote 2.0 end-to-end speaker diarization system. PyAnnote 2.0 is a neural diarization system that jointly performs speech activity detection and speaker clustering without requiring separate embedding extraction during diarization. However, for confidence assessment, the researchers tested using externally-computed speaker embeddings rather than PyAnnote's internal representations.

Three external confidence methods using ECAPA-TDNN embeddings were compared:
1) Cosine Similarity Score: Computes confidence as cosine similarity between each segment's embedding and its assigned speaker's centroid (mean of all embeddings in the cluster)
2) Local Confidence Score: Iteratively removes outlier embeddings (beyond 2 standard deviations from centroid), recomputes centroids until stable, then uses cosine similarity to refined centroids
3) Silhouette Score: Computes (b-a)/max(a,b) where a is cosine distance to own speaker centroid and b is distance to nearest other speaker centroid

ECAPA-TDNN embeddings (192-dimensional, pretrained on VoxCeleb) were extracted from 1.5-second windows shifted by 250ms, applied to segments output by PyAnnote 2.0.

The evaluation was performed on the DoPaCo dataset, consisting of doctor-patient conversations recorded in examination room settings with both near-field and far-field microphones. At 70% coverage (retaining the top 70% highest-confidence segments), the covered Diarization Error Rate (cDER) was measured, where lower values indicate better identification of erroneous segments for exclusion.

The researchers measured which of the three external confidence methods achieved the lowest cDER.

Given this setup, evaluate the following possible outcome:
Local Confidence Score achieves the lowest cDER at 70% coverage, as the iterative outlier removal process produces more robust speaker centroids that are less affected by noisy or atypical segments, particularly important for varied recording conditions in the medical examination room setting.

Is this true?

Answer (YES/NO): NO